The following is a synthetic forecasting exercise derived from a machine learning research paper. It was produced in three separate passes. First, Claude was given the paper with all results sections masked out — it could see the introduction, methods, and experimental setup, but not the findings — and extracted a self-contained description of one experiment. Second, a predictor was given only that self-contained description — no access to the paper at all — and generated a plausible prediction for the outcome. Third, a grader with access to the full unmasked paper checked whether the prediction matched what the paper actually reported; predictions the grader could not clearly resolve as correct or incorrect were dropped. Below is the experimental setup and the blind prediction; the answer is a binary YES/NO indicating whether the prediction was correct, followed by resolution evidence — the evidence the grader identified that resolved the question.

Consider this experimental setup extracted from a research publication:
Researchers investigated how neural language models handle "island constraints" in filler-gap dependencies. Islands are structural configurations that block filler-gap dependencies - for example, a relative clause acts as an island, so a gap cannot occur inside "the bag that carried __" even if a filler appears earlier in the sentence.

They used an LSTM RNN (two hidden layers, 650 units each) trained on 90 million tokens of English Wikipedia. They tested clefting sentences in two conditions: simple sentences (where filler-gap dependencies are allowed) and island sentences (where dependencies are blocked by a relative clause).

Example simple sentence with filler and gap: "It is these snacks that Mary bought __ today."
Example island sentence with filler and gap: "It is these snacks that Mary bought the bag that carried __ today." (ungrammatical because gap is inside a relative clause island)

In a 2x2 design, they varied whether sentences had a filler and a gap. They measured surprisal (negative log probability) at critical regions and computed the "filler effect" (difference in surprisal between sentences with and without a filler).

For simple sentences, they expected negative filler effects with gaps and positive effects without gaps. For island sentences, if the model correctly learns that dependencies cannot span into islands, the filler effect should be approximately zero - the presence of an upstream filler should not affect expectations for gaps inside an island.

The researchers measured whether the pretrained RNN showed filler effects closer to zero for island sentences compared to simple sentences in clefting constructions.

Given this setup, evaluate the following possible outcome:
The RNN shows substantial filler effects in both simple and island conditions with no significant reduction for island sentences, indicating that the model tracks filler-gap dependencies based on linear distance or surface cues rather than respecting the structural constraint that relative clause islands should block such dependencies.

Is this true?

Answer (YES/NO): NO